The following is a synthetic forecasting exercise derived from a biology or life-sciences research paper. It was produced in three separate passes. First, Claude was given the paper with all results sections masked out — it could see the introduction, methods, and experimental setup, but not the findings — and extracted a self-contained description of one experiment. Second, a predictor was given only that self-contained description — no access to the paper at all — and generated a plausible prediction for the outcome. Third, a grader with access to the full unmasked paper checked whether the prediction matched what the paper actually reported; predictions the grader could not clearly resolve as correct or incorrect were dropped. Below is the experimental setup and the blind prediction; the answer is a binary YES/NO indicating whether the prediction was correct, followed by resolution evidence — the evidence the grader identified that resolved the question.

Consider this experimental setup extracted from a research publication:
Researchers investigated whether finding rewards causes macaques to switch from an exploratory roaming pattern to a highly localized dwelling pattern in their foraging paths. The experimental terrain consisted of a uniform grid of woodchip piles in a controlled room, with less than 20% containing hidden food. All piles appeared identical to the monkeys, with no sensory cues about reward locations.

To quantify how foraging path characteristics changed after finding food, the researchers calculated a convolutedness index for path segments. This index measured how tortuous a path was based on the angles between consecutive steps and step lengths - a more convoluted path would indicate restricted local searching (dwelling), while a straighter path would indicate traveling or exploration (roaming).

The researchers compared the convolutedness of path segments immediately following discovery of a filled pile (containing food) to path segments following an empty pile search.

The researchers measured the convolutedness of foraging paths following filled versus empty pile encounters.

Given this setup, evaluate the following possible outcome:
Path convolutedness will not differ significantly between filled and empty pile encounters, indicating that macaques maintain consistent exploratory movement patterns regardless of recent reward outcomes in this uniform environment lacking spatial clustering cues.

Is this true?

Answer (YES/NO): YES